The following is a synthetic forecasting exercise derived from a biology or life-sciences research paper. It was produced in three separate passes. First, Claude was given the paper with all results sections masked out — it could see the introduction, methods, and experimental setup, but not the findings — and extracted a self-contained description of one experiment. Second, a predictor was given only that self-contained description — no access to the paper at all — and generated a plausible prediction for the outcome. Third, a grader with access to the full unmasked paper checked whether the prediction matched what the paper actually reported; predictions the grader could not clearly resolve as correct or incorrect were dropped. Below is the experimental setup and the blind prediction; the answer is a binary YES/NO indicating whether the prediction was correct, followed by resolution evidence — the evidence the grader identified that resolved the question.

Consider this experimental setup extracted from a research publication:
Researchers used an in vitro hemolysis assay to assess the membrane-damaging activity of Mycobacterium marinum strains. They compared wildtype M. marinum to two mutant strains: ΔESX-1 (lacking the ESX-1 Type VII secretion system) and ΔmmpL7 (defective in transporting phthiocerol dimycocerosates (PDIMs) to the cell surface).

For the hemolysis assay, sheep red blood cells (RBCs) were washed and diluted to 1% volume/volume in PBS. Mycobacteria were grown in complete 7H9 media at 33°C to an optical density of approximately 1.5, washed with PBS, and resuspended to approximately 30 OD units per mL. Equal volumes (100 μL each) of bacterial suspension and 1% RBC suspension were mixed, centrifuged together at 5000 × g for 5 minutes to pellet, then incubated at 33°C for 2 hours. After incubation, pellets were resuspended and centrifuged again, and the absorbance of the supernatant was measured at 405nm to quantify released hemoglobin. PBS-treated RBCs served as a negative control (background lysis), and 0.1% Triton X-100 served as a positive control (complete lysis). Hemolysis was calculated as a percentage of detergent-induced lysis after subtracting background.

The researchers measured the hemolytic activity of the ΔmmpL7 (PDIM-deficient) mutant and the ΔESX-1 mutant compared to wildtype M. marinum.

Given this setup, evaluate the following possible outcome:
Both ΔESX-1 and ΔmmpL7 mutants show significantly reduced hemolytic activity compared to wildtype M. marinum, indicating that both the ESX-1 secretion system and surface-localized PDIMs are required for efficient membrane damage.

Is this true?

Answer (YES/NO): NO